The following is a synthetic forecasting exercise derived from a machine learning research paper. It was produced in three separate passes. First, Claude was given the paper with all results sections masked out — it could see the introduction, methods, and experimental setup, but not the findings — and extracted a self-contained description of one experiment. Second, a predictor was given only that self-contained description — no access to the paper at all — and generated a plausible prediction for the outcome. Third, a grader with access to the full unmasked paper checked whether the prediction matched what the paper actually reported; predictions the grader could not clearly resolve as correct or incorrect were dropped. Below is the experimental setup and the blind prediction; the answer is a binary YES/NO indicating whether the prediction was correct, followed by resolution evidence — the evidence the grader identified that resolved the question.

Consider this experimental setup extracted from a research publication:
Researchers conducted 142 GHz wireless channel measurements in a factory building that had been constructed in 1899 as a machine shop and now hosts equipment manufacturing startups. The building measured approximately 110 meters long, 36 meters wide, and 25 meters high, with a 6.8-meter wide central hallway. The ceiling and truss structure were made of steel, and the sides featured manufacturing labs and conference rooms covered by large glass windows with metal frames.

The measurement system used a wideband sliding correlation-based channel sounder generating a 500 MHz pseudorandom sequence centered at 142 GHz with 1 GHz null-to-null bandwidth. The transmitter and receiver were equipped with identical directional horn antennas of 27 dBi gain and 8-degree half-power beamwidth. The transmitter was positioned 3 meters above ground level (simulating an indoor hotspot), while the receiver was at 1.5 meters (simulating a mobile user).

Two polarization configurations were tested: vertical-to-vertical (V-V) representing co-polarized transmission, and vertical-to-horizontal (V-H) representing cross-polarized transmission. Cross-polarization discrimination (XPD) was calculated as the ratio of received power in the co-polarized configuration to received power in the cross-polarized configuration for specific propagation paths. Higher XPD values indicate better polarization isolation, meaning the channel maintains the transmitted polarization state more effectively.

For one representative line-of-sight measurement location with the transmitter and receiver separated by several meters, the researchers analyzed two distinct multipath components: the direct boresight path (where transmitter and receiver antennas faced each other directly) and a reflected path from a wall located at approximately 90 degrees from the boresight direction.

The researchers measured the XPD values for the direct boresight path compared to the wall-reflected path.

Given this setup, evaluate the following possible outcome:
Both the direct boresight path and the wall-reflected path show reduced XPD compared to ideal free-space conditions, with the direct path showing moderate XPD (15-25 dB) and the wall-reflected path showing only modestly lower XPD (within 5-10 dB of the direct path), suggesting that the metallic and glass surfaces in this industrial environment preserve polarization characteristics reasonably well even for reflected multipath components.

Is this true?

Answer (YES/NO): NO